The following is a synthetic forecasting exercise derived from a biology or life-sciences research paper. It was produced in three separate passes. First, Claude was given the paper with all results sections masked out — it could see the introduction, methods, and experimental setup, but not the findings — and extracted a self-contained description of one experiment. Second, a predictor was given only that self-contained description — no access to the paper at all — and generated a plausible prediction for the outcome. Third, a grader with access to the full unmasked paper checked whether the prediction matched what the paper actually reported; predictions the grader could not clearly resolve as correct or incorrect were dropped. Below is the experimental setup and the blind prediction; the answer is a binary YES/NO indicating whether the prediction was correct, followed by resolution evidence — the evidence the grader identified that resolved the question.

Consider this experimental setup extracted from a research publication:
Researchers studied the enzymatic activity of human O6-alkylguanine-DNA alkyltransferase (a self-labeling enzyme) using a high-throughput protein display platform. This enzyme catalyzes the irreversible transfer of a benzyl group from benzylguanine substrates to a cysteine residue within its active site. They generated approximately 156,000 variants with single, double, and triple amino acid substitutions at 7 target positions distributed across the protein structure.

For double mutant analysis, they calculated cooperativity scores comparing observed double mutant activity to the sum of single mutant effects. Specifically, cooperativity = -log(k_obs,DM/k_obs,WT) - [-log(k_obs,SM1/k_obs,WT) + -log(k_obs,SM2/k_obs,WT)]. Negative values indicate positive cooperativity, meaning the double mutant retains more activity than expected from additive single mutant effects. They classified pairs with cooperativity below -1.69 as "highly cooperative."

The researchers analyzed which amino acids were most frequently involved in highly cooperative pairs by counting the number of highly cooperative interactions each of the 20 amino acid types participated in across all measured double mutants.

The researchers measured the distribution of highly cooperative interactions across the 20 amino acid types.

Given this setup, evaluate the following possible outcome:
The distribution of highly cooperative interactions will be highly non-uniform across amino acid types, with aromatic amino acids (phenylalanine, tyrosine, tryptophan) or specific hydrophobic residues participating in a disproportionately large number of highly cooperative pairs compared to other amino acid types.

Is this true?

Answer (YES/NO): NO